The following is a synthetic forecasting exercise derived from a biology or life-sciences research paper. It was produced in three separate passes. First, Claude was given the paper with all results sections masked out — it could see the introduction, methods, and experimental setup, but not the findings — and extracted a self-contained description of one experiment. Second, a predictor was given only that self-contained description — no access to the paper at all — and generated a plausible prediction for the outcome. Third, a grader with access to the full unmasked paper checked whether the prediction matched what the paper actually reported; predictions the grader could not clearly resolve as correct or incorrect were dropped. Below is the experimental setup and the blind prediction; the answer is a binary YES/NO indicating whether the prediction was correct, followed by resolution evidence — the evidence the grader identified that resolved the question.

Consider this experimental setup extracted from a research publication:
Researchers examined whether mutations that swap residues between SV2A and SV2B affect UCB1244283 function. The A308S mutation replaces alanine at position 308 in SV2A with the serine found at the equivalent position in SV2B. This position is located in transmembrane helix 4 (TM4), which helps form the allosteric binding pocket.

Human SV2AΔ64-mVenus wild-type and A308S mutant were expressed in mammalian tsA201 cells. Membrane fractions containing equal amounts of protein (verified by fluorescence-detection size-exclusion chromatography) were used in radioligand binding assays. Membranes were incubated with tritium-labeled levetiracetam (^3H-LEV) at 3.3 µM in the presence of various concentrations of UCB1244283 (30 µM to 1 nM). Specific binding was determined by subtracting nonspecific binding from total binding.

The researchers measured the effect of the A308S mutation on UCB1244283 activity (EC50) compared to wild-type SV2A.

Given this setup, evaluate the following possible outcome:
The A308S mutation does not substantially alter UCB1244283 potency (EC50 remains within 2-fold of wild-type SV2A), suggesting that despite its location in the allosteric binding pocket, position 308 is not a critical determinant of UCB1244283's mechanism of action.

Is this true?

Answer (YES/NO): NO